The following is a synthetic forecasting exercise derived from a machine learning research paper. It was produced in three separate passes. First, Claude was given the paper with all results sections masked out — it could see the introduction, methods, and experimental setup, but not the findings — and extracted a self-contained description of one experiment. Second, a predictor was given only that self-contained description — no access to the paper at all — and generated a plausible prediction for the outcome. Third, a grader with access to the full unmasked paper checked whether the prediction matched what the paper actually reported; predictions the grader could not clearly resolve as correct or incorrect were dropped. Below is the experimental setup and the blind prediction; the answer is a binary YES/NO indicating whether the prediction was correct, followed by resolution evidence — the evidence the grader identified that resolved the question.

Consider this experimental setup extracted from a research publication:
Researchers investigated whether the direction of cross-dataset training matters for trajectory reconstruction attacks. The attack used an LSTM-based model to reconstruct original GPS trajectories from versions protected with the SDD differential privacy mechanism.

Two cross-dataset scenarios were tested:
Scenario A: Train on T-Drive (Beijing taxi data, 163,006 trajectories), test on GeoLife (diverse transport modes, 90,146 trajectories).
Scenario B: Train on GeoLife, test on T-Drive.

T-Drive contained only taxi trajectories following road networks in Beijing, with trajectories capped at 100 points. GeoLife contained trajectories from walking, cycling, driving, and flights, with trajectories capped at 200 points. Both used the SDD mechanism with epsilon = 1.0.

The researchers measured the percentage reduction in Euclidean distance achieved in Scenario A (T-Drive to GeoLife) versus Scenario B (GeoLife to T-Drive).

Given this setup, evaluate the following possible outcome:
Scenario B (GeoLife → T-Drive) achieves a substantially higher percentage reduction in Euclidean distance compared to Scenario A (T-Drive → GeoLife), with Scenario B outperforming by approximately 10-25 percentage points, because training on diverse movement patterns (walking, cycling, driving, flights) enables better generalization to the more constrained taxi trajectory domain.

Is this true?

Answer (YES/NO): YES